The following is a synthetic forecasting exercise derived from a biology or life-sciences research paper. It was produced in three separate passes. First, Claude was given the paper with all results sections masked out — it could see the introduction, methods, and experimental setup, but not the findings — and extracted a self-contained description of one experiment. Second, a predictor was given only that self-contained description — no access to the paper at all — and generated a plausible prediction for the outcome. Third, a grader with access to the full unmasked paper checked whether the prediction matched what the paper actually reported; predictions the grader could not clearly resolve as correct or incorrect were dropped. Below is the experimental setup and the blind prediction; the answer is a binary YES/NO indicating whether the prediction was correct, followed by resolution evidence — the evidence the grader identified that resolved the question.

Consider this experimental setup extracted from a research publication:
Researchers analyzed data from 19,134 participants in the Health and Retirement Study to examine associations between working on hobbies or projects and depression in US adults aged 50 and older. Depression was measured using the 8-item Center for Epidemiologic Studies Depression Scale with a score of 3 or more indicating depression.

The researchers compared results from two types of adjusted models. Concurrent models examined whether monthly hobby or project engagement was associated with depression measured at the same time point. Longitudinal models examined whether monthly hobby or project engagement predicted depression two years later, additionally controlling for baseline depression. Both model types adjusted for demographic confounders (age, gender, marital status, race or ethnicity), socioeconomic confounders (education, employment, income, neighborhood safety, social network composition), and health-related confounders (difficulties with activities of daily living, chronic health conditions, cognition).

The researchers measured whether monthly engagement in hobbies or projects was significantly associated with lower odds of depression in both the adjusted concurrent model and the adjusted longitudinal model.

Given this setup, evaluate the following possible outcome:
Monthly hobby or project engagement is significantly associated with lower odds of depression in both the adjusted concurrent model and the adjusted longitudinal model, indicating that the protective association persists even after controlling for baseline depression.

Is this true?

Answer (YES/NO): NO